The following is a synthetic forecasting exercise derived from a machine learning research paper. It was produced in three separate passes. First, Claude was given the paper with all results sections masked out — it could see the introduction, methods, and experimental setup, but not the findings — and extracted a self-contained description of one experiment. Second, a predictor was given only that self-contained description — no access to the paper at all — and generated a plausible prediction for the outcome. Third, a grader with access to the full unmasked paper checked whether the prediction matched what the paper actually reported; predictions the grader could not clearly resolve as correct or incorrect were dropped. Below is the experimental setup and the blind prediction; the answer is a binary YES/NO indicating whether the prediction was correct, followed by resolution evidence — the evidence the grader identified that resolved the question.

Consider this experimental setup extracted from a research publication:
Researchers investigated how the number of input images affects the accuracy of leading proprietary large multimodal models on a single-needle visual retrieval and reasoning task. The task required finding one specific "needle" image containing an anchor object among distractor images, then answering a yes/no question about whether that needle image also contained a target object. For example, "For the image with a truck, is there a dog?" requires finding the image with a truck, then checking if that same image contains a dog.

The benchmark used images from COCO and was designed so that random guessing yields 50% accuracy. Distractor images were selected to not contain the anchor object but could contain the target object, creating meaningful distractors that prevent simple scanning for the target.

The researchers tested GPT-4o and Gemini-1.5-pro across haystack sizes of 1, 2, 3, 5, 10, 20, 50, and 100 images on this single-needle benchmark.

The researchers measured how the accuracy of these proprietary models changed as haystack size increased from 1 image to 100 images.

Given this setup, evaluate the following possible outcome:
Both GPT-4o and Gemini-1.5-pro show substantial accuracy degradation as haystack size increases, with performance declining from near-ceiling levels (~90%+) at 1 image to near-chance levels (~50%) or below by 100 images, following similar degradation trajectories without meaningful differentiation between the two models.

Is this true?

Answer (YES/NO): NO